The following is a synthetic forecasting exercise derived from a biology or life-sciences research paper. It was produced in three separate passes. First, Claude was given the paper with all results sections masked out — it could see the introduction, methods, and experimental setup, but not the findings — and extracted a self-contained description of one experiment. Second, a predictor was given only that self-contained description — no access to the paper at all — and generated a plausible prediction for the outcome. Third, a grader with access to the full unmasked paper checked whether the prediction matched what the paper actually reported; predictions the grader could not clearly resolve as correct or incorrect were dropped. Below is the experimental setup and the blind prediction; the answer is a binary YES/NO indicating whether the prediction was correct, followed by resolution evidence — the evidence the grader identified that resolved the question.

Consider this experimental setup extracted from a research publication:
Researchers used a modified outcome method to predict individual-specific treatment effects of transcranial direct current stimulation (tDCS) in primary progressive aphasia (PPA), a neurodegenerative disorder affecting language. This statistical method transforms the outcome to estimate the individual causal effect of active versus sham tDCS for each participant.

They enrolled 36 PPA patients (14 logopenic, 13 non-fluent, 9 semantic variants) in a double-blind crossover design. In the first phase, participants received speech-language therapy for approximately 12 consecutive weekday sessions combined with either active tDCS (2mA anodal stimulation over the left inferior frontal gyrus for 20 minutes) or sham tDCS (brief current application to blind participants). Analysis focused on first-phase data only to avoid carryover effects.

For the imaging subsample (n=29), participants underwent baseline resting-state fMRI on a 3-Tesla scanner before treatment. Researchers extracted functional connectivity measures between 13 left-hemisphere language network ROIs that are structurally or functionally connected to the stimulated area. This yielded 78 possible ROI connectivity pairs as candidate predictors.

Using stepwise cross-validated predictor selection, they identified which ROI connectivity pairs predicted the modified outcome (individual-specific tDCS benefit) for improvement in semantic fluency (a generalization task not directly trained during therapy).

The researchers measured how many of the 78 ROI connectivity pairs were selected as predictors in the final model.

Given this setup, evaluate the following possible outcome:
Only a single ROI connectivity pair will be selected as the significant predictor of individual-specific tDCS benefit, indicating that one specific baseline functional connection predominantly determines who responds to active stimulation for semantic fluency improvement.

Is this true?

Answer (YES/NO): NO